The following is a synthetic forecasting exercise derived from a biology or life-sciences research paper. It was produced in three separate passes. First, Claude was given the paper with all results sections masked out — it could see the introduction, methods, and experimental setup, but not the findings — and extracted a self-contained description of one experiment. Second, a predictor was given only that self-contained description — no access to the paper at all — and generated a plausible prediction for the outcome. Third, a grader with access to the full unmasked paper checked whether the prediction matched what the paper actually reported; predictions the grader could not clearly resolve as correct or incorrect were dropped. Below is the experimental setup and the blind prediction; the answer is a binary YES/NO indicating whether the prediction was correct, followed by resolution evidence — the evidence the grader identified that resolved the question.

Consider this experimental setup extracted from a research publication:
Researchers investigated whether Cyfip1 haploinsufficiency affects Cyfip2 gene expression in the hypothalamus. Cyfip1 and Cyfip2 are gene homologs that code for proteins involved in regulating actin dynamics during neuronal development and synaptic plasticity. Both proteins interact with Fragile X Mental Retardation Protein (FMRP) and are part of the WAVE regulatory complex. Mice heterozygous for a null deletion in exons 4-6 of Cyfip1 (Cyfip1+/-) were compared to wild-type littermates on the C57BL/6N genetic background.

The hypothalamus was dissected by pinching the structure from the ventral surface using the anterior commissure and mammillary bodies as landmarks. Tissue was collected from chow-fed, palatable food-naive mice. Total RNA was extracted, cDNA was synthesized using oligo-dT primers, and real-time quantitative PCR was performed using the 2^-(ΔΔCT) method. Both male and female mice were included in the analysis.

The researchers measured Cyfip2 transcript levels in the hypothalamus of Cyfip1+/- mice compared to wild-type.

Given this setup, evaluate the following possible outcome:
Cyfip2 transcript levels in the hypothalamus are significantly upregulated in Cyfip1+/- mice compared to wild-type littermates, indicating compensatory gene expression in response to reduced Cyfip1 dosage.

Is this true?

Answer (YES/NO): NO